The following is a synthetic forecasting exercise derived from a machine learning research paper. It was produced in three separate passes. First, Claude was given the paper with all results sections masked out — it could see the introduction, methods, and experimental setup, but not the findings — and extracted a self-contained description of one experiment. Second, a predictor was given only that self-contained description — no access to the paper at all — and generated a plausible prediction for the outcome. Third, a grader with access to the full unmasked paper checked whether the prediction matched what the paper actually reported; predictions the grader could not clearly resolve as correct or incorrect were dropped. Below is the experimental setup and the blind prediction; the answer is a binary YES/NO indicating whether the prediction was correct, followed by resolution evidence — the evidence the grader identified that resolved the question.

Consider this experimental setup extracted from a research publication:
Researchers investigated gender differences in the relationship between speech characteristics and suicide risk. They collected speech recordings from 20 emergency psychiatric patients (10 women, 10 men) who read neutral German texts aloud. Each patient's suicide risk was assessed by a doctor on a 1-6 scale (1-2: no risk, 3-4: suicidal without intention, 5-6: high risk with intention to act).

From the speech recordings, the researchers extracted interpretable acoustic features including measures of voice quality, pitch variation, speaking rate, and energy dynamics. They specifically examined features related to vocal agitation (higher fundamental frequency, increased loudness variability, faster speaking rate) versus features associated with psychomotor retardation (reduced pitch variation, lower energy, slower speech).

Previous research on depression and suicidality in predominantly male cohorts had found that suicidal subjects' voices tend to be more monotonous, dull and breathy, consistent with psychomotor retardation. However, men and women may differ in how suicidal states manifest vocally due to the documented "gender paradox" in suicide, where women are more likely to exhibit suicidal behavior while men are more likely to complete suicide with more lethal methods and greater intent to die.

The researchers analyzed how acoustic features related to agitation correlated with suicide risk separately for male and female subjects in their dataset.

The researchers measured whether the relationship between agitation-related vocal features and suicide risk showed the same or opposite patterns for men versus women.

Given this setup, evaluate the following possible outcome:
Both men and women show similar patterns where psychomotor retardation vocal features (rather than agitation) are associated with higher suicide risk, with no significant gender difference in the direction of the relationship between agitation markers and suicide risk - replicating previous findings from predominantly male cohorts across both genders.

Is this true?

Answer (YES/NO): NO